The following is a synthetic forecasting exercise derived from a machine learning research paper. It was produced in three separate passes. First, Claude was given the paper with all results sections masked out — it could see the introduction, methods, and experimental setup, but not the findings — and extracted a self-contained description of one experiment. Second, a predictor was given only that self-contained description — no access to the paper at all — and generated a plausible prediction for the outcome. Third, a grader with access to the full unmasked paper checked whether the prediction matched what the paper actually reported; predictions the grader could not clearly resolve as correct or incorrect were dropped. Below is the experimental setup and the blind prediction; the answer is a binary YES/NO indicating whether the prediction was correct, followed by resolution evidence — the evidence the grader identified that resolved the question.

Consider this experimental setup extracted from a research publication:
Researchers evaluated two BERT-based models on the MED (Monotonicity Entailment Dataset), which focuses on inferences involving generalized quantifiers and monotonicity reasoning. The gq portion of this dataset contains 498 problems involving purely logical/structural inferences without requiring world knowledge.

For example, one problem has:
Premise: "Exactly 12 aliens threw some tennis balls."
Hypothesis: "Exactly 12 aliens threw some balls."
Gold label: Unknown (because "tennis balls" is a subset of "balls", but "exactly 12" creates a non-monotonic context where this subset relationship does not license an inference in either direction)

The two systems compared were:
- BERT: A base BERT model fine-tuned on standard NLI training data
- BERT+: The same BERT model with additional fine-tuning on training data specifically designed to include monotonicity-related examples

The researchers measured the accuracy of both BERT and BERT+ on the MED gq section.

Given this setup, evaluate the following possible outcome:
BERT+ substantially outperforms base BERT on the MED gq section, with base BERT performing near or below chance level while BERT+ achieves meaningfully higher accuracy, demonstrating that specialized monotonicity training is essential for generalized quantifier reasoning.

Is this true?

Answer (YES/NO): NO